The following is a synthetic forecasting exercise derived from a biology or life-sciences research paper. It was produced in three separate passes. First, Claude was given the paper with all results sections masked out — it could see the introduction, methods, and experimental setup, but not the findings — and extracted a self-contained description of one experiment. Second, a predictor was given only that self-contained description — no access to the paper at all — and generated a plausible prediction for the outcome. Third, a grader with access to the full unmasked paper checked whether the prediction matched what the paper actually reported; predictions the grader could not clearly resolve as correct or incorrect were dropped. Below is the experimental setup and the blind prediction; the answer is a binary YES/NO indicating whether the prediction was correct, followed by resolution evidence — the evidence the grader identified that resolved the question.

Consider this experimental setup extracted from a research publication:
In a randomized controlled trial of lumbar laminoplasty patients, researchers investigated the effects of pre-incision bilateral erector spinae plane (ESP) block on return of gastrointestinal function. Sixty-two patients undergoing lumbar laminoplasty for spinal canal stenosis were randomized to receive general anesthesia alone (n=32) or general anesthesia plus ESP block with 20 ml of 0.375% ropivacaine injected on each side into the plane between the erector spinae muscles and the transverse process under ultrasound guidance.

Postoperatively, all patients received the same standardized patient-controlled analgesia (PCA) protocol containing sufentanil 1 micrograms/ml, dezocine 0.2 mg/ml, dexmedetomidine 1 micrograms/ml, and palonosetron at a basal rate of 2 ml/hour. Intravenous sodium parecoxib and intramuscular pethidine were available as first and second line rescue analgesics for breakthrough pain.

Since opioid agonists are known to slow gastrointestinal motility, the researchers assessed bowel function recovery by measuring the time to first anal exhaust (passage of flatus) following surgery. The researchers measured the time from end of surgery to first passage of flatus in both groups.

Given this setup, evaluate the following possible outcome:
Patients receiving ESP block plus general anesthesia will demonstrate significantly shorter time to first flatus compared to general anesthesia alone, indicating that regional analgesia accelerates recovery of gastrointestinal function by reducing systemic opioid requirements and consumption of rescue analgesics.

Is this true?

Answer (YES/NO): YES